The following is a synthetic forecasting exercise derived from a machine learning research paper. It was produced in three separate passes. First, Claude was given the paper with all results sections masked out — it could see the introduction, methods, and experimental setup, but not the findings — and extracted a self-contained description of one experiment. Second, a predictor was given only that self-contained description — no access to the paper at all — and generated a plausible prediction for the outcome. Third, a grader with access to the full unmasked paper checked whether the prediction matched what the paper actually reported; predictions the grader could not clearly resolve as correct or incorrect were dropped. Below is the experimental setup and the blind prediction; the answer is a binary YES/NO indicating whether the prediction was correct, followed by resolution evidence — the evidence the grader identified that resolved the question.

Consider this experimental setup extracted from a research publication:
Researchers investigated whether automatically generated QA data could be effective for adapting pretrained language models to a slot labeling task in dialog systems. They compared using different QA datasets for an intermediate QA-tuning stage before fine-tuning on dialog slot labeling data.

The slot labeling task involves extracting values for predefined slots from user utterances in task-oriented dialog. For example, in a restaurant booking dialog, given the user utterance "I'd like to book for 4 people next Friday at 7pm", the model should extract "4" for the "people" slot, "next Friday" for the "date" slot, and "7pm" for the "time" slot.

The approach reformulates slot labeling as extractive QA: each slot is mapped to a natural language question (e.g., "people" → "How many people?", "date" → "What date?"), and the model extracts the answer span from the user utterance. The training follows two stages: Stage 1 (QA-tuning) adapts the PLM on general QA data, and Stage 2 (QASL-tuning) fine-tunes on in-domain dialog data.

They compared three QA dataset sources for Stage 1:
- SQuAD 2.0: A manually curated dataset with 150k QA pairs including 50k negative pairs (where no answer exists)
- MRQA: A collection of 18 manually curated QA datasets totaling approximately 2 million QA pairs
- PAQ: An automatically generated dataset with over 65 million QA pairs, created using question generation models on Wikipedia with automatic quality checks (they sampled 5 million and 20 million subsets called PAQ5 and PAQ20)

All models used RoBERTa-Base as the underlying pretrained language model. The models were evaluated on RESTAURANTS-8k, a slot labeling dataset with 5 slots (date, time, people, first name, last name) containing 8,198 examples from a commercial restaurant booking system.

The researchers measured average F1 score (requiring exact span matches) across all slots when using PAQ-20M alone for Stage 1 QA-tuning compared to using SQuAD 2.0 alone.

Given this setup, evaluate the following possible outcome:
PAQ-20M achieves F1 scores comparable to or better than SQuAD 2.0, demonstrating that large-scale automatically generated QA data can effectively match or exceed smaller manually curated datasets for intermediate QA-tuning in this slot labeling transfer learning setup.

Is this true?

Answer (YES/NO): YES